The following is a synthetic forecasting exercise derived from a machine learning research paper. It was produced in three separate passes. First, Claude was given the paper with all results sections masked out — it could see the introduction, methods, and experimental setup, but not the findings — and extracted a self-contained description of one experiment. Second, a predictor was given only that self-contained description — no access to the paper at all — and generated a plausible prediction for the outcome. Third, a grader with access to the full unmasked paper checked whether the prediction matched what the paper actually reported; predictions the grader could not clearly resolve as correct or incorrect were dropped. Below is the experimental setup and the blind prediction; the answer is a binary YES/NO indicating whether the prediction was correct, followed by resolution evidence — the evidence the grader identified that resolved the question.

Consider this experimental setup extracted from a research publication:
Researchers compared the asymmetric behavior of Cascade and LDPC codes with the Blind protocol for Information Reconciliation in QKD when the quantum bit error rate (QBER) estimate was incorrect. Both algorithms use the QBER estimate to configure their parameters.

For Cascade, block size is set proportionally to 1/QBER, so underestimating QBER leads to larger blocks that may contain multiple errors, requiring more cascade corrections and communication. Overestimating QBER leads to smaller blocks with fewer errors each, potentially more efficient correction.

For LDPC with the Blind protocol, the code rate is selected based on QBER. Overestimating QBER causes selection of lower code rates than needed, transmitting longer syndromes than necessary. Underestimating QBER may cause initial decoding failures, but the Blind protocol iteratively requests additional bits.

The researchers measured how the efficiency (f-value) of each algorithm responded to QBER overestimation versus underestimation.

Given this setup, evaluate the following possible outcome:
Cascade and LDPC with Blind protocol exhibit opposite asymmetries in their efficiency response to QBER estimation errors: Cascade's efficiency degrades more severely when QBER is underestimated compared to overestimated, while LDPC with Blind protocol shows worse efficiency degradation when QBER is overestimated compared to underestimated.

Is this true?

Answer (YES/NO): NO